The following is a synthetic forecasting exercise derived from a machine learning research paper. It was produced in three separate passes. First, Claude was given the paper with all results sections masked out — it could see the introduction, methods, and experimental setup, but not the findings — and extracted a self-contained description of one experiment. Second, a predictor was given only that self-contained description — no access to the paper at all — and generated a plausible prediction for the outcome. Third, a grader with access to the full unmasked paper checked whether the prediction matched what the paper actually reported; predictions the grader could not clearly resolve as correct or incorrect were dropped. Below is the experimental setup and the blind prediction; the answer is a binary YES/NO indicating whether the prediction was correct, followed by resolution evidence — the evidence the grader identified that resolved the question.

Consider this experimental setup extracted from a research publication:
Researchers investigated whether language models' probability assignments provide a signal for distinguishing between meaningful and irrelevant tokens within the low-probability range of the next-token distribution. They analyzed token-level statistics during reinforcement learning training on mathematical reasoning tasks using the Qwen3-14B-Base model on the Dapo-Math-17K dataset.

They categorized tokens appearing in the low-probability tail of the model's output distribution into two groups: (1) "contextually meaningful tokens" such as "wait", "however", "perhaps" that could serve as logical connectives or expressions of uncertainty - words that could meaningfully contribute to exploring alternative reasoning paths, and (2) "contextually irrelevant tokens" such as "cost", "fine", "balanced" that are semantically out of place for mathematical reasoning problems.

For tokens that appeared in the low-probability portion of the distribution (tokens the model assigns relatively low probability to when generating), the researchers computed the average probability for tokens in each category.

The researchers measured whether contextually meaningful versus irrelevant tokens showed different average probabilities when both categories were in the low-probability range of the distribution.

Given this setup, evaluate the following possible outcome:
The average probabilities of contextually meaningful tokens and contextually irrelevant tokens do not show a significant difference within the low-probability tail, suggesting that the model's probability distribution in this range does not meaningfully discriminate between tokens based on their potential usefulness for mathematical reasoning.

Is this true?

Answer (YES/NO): NO